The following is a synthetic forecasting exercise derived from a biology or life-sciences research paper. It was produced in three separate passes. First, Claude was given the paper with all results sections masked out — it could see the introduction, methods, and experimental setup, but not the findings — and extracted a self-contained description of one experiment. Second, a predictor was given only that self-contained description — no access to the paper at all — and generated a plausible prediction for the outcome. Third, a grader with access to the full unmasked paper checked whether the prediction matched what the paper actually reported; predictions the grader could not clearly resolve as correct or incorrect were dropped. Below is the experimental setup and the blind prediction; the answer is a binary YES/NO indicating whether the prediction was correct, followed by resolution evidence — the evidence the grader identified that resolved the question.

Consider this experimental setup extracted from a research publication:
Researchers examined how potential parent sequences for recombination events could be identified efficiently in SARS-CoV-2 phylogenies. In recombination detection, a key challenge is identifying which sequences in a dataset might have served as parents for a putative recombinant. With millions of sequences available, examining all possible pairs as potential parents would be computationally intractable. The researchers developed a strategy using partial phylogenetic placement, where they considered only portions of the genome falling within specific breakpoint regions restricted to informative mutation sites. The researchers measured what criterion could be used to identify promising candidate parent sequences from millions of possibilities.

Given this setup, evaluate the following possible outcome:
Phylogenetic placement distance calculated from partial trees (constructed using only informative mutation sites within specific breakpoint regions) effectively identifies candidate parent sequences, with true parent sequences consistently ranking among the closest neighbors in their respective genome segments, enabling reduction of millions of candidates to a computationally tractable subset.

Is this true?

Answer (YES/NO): NO